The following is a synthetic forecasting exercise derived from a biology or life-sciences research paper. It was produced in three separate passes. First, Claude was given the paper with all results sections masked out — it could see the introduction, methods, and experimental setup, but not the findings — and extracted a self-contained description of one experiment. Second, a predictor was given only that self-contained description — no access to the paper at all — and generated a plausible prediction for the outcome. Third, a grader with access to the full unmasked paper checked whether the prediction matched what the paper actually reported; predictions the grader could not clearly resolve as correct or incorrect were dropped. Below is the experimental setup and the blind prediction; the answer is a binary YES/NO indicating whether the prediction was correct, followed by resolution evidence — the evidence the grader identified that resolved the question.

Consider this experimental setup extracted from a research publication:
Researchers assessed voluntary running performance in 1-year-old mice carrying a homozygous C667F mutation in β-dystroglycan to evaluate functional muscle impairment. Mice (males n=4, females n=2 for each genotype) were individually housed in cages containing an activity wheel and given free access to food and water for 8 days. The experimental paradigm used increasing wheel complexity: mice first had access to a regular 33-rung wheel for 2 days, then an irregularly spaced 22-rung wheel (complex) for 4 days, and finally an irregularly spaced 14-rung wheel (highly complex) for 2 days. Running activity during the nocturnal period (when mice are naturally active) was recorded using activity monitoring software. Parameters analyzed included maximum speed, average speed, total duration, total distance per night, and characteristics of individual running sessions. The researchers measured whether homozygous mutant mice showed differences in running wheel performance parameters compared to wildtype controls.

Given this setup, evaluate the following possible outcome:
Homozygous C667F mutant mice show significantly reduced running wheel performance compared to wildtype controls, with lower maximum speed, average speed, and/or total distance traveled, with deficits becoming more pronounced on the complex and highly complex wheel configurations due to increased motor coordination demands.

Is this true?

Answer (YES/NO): NO